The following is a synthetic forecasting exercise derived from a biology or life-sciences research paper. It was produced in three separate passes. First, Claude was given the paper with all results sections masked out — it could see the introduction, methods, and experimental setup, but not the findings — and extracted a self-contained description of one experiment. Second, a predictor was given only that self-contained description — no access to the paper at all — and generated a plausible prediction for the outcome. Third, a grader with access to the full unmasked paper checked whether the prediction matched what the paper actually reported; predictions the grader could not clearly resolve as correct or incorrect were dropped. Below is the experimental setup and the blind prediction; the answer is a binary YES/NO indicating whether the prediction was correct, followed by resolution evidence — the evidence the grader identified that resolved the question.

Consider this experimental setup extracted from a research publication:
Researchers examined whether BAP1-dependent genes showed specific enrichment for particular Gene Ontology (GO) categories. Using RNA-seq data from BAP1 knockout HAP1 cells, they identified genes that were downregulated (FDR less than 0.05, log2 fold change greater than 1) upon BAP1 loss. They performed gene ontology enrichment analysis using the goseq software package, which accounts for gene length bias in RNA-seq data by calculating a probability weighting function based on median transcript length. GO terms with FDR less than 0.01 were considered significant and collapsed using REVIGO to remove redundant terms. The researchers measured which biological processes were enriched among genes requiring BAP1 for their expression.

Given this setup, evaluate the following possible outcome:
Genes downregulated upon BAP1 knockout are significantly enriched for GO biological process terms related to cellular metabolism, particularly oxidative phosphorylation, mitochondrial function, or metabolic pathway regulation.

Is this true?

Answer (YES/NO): NO